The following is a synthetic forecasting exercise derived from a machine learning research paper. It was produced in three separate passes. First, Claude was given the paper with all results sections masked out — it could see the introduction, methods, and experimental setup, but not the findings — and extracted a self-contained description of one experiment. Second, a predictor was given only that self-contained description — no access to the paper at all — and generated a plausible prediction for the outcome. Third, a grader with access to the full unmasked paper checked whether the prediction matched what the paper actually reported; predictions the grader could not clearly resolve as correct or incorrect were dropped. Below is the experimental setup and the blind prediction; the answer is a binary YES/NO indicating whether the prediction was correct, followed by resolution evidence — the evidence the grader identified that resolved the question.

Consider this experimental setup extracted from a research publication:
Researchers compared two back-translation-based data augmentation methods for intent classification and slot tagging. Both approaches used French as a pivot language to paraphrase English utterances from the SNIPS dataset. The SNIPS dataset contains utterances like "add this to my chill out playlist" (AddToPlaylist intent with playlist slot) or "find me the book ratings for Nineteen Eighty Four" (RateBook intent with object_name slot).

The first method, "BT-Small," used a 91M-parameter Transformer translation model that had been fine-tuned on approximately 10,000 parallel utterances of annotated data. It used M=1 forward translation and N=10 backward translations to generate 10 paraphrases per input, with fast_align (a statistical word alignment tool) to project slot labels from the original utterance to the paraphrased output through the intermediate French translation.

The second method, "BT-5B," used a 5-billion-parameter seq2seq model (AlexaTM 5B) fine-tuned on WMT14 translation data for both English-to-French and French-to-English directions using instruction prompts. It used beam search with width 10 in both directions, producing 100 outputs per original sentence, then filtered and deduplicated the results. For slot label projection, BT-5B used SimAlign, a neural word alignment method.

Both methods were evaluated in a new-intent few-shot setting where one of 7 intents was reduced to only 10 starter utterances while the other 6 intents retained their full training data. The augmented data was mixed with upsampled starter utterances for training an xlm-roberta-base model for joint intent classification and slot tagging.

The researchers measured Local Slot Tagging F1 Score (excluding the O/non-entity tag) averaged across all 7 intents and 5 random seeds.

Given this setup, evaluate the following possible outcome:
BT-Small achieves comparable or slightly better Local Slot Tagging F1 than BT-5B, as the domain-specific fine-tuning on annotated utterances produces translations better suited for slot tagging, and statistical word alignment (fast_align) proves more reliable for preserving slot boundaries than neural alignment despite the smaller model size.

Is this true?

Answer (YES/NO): NO